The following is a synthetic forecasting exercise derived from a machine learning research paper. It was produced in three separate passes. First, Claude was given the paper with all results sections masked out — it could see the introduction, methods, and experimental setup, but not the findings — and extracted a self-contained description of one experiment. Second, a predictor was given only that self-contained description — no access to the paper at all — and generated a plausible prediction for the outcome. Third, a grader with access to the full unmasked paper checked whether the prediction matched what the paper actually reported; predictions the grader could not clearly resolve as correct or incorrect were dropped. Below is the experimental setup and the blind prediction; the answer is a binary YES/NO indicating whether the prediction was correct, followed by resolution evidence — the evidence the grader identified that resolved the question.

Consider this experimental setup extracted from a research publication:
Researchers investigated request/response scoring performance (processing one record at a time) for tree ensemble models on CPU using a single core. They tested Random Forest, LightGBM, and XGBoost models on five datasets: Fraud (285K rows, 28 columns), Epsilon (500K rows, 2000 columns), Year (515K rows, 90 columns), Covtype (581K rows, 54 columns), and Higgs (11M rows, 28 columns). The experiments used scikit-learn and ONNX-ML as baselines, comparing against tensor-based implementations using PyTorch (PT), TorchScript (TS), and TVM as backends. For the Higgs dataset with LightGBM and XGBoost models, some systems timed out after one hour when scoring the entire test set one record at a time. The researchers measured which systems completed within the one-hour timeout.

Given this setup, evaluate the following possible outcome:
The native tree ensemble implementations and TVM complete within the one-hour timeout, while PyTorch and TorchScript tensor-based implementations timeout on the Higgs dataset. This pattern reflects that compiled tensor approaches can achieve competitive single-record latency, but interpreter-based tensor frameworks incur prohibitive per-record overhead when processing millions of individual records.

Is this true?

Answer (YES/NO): NO